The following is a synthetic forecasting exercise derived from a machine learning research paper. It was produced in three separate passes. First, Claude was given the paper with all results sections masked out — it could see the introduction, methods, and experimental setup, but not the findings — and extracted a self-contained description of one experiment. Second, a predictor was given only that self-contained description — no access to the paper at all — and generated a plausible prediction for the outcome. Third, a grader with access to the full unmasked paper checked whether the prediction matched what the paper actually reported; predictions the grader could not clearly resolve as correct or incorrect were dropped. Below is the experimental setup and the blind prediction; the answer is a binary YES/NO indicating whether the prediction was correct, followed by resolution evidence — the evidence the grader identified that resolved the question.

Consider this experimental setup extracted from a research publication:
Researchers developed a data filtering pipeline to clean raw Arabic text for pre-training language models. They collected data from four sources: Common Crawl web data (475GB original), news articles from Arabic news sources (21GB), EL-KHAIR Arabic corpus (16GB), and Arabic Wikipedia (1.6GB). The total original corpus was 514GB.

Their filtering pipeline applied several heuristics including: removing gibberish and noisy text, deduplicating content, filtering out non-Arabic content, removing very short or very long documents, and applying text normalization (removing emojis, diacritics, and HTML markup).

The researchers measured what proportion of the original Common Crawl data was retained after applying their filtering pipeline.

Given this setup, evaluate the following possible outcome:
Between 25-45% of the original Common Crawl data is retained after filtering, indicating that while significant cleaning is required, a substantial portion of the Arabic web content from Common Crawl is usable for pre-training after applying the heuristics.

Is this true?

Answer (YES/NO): NO